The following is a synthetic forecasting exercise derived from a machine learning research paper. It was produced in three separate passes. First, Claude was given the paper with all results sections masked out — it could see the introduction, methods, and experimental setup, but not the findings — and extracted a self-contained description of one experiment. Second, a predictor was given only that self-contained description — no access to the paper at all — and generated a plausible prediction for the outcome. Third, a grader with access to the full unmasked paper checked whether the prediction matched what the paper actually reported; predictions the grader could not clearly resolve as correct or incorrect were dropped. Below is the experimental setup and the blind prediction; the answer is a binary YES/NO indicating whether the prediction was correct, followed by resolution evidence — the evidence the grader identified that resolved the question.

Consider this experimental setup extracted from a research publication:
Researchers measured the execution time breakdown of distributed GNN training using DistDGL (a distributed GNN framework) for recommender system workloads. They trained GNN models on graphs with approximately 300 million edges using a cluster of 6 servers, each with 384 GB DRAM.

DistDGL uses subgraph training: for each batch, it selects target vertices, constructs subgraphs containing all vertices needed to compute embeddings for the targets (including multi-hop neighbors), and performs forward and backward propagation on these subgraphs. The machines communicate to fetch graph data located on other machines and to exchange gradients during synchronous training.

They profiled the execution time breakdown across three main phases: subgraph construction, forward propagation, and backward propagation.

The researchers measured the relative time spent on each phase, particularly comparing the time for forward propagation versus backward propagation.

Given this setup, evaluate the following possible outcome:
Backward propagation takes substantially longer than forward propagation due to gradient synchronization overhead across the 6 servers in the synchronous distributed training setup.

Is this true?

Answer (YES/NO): YES